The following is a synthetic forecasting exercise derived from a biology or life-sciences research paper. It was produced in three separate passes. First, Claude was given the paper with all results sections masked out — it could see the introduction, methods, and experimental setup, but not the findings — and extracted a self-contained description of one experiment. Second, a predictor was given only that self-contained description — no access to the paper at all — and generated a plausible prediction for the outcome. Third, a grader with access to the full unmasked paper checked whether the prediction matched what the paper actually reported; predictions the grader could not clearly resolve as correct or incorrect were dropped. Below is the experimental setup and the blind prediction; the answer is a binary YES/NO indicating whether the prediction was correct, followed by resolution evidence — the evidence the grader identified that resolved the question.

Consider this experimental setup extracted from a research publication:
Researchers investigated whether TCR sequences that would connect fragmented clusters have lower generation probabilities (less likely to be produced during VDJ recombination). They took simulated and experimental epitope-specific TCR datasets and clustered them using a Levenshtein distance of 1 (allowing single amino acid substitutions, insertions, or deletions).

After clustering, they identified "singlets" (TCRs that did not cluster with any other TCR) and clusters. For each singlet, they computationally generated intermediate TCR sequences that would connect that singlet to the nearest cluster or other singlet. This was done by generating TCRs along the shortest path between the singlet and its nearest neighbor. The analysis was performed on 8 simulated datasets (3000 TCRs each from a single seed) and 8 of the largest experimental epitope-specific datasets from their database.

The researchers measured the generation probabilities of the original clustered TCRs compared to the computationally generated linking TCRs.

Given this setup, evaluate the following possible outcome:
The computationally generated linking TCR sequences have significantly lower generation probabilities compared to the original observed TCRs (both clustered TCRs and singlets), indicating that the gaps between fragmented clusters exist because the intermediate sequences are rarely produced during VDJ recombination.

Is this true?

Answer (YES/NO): YES